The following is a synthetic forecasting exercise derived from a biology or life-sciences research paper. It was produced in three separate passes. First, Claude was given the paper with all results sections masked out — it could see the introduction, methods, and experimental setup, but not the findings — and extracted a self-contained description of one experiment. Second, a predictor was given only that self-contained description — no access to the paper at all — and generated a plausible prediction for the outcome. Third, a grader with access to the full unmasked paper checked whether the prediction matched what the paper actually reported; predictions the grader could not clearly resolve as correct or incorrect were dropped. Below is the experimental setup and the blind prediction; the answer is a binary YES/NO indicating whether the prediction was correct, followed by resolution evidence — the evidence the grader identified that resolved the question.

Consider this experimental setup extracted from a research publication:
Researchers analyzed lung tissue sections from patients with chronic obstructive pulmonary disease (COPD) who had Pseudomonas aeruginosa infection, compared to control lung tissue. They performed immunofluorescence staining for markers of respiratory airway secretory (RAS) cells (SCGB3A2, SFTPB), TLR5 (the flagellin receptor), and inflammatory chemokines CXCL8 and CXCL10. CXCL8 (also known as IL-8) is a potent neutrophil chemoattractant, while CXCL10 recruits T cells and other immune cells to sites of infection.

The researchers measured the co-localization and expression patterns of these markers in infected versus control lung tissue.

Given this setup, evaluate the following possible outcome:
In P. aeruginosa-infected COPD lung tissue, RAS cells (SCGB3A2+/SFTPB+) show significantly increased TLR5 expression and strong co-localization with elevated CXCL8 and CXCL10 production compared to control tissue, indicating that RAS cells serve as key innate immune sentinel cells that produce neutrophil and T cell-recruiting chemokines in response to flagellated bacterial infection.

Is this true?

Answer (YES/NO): YES